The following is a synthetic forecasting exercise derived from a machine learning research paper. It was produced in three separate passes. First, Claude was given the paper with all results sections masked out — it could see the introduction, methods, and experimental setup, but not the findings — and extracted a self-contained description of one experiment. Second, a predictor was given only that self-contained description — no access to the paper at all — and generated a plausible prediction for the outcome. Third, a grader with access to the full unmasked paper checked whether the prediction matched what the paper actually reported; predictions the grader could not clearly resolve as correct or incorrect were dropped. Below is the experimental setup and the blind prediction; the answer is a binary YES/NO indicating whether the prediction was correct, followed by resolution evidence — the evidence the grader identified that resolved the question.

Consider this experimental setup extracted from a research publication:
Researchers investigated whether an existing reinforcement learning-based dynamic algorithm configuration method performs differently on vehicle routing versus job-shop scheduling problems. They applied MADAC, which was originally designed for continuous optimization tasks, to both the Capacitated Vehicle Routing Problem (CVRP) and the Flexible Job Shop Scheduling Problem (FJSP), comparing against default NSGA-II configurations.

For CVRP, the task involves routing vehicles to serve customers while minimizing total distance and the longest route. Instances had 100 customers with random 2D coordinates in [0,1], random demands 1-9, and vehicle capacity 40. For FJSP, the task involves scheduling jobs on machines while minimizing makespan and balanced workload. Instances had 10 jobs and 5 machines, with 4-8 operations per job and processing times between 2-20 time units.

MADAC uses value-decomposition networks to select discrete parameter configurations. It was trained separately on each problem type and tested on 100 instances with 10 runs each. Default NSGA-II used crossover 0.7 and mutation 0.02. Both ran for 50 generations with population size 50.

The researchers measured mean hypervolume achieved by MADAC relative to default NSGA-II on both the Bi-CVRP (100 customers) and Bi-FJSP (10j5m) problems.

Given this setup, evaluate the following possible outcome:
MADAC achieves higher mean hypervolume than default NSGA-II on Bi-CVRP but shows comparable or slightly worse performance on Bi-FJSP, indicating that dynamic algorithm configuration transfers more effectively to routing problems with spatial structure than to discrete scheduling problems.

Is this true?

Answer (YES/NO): YES